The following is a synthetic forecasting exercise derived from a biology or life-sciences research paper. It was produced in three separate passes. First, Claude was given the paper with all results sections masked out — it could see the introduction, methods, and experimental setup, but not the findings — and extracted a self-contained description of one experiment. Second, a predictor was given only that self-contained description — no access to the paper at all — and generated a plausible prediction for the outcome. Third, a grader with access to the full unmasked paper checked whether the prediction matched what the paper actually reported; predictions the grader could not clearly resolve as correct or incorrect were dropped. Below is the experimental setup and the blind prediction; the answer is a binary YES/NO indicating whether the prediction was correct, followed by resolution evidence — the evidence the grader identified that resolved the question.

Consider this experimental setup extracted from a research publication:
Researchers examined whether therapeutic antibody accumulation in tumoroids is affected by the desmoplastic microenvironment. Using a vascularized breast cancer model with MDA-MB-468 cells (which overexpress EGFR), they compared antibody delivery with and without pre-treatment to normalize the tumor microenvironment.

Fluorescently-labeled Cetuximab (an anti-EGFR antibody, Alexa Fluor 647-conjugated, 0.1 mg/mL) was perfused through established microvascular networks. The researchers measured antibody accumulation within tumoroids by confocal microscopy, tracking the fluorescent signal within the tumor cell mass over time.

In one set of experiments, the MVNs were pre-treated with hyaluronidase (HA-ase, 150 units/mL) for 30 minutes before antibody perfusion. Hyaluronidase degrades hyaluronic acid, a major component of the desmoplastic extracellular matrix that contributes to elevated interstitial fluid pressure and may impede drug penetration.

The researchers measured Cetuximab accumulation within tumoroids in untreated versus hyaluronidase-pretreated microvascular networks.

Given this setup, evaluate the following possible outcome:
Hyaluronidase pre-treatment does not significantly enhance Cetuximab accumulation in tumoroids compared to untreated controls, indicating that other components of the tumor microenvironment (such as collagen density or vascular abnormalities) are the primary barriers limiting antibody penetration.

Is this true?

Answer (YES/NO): NO